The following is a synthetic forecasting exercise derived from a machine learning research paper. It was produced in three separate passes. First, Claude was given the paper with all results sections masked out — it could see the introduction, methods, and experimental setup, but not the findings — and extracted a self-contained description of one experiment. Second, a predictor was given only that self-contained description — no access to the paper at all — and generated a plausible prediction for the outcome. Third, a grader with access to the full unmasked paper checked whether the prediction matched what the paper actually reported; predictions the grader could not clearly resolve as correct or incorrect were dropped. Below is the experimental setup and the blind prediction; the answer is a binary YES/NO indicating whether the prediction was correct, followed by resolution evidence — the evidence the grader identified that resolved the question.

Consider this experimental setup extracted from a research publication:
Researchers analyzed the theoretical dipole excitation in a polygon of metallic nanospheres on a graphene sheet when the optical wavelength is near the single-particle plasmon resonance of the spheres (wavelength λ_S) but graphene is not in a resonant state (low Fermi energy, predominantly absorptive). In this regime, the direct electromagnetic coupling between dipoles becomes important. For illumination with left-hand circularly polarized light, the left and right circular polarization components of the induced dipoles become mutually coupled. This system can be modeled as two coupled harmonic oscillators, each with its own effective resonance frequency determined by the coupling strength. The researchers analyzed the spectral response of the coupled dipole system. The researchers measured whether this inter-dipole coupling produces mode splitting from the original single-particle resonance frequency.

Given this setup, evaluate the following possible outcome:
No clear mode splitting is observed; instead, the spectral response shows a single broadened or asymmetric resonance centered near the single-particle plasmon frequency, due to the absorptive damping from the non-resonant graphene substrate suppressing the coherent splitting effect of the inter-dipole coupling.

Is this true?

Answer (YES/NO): NO